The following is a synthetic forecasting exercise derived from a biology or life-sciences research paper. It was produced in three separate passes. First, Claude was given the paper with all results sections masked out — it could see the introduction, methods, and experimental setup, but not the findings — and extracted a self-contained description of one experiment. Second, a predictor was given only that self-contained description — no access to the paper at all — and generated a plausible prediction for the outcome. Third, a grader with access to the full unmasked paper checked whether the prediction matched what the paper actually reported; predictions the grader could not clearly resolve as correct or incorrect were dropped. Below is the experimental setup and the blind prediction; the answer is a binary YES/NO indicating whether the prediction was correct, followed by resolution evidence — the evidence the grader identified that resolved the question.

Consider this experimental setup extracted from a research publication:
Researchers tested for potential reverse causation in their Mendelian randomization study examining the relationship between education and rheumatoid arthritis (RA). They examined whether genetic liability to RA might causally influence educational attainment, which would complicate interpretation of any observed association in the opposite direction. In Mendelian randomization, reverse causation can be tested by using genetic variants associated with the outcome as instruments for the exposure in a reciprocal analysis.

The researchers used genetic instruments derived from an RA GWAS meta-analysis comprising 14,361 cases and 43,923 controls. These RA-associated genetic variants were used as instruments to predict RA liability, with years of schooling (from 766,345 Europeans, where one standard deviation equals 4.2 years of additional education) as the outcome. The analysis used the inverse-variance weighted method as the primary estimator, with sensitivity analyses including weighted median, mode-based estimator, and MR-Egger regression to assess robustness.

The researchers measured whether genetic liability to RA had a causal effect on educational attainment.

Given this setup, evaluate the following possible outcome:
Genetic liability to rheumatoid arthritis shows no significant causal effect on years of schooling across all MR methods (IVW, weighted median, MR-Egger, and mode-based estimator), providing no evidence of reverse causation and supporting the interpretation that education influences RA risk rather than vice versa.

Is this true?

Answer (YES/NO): YES